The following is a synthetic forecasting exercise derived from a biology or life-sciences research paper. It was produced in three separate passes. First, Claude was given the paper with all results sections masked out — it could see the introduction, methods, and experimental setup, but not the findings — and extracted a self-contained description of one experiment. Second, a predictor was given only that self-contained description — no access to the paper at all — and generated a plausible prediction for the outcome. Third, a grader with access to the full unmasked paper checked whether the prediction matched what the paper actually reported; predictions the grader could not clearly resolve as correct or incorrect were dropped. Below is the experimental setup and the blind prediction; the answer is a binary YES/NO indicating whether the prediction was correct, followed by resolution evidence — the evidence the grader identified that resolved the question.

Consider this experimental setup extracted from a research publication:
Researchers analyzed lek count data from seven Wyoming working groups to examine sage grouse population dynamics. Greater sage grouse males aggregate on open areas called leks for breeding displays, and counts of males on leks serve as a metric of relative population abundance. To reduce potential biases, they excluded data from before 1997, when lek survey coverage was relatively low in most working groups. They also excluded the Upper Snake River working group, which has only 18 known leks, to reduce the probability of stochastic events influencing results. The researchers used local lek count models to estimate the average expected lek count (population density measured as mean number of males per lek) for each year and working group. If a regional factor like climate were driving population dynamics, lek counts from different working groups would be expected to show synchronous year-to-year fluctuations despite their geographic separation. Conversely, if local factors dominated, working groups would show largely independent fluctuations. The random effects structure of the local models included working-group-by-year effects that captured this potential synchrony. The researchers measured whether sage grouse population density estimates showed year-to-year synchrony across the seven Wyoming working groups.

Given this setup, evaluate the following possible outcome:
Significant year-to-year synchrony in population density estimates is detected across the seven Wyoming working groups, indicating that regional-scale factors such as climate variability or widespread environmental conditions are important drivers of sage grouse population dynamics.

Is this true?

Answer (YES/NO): YES